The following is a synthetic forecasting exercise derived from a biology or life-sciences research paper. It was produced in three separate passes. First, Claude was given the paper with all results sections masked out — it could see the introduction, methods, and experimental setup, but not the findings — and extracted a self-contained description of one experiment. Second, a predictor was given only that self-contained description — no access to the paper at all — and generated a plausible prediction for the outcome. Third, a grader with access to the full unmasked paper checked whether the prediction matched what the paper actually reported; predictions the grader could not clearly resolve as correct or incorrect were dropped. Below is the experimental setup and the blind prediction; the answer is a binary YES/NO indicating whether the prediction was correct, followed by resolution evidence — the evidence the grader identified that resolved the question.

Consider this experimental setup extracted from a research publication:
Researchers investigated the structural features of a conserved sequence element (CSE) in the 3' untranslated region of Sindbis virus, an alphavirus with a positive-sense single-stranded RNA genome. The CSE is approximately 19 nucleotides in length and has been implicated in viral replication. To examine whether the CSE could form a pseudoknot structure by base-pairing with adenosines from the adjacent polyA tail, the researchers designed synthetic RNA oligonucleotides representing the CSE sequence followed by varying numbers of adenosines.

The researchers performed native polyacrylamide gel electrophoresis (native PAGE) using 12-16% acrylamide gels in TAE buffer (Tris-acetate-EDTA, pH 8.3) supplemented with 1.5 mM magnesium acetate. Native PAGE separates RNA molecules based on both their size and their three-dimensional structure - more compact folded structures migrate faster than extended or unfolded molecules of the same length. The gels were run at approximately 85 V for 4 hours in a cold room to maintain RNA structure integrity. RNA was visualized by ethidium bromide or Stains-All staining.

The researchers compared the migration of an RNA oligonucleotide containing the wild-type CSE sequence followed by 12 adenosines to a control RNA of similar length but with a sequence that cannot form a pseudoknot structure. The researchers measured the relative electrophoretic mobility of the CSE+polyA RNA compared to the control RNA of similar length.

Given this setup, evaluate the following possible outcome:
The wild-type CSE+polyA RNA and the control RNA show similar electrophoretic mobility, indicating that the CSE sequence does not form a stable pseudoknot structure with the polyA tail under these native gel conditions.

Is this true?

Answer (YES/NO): NO